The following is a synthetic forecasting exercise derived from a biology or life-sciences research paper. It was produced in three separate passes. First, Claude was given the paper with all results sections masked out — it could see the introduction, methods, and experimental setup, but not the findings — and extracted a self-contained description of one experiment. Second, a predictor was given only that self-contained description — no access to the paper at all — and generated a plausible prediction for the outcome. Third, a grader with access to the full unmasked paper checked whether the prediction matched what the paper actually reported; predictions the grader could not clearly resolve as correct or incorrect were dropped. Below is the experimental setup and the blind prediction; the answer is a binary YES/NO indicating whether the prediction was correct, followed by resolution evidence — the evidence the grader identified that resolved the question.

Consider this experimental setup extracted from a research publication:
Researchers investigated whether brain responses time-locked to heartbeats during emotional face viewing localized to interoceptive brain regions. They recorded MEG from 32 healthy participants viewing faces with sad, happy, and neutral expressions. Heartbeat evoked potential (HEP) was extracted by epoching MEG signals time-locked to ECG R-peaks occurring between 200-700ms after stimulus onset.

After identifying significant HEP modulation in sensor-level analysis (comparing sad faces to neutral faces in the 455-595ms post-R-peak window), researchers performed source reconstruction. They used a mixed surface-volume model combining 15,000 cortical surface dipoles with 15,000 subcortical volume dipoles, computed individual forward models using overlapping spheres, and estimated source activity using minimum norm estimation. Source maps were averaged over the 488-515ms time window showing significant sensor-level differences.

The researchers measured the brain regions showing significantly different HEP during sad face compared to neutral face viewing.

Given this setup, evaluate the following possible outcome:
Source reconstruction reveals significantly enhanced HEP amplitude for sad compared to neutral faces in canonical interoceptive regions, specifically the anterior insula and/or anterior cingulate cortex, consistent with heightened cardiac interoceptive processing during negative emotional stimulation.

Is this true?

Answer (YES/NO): YES